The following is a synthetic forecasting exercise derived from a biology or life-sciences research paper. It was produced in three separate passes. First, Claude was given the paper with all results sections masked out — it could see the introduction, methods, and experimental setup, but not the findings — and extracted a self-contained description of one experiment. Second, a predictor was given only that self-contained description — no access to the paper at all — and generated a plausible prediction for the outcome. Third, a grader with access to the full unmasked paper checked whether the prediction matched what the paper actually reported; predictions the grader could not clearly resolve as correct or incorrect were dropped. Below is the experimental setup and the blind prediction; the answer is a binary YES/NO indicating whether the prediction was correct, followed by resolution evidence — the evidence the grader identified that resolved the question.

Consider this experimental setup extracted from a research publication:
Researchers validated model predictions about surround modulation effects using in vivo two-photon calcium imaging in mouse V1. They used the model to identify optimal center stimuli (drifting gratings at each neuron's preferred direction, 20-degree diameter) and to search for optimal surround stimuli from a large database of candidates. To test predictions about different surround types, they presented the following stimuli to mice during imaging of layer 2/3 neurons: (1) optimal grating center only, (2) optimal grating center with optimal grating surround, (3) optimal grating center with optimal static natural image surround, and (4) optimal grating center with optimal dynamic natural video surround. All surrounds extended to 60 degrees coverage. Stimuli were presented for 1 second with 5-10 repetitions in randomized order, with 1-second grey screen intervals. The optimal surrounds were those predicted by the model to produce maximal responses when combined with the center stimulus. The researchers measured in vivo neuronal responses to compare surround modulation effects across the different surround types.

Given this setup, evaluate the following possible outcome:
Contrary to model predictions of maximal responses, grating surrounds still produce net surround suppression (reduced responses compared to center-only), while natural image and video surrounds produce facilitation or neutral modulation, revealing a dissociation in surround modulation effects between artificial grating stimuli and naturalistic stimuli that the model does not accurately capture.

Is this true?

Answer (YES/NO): NO